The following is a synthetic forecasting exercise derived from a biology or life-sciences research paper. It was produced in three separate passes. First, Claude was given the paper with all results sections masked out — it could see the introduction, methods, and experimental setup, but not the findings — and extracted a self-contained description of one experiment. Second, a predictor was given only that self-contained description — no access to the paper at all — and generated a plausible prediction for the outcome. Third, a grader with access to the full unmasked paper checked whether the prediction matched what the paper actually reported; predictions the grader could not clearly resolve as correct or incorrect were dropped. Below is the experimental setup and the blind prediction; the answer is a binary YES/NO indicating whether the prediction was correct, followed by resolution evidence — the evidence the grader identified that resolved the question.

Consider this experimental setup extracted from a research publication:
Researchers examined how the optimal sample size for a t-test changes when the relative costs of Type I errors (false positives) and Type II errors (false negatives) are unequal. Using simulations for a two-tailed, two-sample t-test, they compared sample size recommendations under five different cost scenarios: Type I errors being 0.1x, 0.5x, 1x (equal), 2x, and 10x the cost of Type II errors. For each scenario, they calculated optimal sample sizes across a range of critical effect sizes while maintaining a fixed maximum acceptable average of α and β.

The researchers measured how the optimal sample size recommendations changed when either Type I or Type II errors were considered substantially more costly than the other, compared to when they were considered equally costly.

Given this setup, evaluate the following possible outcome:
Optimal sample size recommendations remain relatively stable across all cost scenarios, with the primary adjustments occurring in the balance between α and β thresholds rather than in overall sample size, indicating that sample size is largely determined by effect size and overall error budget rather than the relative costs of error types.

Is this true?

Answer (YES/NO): NO